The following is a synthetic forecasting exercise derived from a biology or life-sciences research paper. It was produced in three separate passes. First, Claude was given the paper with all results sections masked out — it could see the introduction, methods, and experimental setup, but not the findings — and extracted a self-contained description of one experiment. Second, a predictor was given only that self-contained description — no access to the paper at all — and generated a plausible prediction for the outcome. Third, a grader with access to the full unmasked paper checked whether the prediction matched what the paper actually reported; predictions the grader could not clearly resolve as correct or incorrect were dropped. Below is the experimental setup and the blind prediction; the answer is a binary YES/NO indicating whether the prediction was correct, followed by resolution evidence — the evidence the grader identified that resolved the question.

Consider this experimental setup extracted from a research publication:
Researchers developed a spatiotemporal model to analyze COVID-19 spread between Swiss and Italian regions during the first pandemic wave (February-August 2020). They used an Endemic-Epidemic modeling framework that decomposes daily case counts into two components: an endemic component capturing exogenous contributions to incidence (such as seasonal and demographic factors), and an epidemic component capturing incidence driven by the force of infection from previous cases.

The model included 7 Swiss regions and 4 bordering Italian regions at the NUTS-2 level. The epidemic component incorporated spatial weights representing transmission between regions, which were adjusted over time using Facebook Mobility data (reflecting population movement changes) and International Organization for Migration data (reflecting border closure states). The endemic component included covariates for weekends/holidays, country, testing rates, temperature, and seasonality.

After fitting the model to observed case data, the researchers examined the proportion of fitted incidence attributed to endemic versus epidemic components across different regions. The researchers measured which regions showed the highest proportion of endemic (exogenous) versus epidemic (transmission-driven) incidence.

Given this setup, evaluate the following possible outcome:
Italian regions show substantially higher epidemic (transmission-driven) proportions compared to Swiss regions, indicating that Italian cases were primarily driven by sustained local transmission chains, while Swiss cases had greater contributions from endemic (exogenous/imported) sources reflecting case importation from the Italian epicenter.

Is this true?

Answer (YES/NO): NO